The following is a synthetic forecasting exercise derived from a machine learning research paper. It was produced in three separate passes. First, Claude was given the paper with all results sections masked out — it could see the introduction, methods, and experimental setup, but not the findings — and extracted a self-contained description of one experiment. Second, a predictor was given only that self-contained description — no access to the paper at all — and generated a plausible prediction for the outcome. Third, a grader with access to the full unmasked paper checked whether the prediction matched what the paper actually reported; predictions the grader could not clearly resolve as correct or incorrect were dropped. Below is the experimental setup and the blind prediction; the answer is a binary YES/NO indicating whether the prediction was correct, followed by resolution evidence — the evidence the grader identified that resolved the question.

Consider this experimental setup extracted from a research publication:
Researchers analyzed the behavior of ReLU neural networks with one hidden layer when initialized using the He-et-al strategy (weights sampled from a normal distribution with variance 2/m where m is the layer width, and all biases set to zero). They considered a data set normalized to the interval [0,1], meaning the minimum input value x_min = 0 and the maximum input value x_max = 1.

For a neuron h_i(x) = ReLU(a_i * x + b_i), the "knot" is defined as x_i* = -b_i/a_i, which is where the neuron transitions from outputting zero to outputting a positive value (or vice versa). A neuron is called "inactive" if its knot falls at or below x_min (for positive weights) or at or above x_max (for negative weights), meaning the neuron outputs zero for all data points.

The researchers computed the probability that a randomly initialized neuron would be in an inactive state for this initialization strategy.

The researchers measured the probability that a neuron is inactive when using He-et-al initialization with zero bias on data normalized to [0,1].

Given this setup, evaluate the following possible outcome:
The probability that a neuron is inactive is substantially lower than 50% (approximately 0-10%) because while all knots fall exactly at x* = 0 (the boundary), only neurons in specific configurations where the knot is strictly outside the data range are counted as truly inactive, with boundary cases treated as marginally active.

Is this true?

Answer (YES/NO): NO